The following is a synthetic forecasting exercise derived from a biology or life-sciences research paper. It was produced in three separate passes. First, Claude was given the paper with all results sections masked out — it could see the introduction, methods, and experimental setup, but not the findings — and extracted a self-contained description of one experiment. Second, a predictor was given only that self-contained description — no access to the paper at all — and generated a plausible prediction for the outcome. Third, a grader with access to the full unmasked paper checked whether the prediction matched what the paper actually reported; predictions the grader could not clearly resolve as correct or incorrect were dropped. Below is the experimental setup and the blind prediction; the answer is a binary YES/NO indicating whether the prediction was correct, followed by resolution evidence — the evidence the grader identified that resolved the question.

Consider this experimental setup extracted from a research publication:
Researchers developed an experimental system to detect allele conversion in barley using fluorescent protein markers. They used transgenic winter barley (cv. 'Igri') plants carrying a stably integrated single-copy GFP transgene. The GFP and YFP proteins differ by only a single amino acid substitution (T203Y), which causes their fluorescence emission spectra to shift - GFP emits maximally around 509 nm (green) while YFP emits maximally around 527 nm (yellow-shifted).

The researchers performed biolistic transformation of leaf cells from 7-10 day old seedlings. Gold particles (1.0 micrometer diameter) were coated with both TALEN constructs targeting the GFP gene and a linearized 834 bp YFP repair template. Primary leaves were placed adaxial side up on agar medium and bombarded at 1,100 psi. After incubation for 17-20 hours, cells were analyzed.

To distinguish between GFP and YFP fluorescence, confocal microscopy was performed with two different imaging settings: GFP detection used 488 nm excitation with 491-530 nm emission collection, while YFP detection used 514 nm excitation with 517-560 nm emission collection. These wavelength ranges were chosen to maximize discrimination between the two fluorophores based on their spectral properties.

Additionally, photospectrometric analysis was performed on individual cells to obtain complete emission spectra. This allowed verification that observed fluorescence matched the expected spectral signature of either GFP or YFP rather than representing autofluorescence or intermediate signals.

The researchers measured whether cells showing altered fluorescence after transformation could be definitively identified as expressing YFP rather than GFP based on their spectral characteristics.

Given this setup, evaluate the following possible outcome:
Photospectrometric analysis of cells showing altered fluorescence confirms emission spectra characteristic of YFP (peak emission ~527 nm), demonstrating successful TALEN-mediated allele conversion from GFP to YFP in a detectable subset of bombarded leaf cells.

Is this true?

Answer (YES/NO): YES